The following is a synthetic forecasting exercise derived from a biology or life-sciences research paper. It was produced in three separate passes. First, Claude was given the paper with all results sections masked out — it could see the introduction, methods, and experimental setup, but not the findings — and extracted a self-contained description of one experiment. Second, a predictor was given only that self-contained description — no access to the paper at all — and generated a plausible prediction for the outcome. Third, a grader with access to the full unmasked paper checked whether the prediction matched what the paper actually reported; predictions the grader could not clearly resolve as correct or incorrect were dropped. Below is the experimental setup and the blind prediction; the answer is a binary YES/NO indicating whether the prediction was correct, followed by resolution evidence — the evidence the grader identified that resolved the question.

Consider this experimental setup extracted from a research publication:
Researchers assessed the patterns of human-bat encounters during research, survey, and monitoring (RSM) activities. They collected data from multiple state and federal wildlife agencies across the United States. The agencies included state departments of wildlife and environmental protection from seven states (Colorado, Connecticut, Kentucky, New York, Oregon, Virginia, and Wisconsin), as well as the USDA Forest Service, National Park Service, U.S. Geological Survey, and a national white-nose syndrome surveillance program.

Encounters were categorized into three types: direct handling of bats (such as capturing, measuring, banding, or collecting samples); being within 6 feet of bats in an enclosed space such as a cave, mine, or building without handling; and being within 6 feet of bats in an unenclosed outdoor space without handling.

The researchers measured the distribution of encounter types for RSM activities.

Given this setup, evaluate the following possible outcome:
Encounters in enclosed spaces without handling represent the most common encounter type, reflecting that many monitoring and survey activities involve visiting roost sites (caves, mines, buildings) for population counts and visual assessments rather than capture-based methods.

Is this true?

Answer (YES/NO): NO